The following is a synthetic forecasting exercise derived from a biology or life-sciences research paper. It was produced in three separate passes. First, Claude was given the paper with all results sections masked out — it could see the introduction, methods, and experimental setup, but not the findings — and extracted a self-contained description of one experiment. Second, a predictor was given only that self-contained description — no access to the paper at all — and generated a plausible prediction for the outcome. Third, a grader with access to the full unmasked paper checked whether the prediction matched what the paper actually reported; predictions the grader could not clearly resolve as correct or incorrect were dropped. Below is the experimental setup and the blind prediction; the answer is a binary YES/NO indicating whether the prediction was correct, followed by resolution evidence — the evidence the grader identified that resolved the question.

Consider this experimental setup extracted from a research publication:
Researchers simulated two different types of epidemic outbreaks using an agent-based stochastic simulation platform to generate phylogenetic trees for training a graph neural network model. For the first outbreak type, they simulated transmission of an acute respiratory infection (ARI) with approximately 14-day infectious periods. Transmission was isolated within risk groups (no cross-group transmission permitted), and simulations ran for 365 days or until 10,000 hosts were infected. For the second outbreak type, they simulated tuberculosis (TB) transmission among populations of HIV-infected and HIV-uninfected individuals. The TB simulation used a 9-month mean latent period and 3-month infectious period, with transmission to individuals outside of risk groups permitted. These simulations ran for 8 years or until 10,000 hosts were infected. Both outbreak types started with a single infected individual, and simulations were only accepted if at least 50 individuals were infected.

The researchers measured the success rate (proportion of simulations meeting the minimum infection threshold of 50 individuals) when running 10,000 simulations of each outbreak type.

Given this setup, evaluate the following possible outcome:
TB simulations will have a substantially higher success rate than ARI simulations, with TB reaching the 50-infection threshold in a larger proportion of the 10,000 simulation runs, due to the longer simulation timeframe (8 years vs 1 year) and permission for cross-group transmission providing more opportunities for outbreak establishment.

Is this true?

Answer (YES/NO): NO